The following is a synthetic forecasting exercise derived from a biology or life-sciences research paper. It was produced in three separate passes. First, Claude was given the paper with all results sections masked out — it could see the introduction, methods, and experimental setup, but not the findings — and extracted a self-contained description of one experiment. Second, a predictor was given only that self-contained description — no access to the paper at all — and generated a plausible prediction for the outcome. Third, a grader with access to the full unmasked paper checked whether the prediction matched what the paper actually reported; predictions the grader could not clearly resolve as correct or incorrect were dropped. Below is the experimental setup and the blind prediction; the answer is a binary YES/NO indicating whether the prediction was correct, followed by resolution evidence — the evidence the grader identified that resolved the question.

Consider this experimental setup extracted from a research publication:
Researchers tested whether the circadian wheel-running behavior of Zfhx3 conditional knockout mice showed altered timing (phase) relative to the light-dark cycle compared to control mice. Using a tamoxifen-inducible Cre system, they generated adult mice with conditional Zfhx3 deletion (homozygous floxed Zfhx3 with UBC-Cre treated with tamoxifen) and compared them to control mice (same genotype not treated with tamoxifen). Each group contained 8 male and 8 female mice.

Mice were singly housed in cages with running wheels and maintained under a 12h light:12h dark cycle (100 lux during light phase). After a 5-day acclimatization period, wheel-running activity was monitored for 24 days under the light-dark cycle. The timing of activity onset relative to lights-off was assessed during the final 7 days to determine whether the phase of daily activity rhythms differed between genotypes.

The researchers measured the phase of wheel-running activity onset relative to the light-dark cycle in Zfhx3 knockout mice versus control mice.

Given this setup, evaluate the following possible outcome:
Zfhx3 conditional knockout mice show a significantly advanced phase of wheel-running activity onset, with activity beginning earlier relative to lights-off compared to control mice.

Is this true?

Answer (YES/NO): YES